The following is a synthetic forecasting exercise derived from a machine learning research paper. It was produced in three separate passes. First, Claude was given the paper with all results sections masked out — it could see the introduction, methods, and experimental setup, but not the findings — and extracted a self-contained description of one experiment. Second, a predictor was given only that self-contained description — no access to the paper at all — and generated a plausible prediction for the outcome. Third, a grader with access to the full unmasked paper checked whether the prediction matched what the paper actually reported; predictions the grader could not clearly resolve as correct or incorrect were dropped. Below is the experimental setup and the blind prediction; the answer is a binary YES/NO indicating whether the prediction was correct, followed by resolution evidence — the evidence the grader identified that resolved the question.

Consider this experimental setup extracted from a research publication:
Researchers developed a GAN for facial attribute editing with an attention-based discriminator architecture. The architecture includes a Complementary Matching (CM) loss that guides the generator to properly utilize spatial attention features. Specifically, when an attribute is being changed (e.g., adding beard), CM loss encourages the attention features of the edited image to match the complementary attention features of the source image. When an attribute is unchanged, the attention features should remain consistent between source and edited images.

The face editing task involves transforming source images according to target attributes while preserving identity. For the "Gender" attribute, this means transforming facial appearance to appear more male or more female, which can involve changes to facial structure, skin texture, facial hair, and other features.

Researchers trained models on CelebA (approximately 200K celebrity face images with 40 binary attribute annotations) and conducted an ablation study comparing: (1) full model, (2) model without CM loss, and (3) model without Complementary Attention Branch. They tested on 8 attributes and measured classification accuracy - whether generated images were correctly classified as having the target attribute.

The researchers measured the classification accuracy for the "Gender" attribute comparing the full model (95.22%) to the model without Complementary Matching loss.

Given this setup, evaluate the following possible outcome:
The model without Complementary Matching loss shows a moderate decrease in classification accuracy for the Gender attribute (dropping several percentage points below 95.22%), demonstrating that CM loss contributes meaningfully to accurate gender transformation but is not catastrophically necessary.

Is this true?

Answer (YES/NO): YES